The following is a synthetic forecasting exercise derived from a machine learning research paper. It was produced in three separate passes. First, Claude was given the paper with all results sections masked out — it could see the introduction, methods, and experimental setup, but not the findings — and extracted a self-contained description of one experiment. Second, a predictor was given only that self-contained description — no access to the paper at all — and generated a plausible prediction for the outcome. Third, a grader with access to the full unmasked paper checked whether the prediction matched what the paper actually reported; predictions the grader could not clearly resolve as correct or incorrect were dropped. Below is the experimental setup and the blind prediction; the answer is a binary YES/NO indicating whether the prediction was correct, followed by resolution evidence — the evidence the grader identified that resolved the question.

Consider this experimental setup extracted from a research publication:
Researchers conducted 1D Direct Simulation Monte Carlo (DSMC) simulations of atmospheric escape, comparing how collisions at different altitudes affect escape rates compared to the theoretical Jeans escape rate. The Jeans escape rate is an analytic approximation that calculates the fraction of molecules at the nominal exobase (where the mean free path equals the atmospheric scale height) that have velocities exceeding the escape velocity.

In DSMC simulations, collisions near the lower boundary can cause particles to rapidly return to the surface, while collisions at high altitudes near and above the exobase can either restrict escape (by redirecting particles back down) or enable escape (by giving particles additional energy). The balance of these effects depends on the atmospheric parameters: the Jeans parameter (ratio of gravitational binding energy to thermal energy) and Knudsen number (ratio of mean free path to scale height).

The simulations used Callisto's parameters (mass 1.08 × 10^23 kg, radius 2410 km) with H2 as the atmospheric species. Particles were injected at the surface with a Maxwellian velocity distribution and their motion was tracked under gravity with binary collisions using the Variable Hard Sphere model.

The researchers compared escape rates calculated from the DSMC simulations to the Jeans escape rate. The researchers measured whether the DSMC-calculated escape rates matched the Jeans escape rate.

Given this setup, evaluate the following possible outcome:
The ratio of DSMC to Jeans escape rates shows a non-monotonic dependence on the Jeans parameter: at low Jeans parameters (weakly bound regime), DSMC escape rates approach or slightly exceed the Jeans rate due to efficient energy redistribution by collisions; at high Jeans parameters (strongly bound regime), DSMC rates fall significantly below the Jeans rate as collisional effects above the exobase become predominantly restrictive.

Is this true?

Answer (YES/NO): NO